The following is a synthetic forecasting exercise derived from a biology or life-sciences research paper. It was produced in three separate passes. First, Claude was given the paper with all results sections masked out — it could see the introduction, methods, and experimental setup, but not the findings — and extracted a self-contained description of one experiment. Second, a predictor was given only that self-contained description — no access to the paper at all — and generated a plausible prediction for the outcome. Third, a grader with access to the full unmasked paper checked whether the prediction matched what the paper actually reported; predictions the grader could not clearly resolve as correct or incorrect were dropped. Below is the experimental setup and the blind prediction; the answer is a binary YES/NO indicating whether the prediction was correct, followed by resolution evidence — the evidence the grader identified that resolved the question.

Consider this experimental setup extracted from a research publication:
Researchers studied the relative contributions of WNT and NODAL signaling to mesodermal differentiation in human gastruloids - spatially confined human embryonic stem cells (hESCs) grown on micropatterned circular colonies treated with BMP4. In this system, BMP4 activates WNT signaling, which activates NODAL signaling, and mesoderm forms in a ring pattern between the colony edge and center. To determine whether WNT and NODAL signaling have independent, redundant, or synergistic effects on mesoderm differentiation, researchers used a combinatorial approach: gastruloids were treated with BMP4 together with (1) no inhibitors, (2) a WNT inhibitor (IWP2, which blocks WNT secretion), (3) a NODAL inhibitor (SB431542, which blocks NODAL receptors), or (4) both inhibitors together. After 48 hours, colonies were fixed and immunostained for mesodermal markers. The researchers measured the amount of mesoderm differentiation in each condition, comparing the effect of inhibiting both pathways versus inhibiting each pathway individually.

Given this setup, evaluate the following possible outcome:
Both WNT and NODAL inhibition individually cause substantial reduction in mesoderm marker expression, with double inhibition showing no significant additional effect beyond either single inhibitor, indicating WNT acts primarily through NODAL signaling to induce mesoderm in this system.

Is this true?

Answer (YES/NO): NO